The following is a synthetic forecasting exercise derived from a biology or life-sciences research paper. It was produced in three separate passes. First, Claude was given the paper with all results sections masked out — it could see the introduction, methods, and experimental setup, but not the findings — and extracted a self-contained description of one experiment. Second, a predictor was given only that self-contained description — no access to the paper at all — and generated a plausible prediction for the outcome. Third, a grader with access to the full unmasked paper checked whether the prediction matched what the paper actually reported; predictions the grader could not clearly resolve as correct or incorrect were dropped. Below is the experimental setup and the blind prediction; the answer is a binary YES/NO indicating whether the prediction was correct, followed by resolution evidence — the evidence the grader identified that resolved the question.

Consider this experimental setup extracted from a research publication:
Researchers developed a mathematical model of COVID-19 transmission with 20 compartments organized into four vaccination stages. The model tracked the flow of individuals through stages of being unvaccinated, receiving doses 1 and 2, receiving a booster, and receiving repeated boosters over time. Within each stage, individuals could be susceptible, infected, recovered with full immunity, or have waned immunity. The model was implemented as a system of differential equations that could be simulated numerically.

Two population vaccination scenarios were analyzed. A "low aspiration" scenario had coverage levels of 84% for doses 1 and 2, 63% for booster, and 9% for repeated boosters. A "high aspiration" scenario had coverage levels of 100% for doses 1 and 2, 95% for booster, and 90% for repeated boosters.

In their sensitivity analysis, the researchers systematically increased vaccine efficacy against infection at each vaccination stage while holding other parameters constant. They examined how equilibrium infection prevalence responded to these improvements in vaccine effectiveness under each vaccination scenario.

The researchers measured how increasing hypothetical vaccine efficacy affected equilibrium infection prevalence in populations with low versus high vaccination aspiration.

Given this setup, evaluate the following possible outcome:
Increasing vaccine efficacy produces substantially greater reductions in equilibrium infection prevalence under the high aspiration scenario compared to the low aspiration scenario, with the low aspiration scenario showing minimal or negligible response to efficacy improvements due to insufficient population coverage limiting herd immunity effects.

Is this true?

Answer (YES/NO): YES